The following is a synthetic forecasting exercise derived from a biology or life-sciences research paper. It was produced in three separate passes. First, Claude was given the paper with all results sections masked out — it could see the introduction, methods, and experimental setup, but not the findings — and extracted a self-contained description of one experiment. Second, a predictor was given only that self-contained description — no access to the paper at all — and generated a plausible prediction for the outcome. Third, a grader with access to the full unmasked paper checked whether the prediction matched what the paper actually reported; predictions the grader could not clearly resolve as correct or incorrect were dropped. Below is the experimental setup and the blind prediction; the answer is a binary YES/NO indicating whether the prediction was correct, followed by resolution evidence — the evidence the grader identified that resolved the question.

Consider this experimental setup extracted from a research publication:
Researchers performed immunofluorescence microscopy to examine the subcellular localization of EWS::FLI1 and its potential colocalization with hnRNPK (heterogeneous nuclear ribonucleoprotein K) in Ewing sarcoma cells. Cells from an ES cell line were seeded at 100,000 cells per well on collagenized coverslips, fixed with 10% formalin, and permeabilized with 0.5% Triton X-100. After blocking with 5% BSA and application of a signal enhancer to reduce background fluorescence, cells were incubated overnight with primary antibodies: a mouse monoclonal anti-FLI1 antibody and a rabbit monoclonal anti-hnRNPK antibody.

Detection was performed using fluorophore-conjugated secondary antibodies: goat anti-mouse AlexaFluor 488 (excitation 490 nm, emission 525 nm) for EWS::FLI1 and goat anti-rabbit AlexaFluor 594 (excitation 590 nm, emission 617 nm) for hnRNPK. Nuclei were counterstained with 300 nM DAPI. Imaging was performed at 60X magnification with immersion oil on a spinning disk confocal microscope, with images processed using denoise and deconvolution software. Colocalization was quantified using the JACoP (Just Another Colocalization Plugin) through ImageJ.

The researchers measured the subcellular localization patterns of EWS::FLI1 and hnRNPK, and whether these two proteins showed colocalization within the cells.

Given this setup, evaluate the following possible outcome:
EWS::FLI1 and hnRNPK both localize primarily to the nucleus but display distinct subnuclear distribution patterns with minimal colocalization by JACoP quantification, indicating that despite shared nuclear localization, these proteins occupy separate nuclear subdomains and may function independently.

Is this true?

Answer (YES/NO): NO